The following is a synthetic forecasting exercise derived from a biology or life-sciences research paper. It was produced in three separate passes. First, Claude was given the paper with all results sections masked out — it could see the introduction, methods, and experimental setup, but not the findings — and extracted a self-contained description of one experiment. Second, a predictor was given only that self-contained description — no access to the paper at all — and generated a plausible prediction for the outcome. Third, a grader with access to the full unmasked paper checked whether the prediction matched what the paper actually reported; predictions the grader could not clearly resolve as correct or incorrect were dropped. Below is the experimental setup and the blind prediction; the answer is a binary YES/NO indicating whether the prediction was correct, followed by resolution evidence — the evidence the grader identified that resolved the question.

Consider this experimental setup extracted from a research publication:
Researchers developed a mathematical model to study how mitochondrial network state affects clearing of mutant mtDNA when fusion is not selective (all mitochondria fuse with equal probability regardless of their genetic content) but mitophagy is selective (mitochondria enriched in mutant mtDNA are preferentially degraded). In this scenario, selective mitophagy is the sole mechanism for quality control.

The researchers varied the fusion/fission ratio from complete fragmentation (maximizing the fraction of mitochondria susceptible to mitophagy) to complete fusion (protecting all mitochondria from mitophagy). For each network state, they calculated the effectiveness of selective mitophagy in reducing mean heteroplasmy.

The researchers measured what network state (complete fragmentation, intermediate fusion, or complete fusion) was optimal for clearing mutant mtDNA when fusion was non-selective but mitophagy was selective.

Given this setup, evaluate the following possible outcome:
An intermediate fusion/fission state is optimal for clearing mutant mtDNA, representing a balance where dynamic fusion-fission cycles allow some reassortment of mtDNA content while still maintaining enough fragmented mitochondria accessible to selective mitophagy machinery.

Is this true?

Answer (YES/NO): NO